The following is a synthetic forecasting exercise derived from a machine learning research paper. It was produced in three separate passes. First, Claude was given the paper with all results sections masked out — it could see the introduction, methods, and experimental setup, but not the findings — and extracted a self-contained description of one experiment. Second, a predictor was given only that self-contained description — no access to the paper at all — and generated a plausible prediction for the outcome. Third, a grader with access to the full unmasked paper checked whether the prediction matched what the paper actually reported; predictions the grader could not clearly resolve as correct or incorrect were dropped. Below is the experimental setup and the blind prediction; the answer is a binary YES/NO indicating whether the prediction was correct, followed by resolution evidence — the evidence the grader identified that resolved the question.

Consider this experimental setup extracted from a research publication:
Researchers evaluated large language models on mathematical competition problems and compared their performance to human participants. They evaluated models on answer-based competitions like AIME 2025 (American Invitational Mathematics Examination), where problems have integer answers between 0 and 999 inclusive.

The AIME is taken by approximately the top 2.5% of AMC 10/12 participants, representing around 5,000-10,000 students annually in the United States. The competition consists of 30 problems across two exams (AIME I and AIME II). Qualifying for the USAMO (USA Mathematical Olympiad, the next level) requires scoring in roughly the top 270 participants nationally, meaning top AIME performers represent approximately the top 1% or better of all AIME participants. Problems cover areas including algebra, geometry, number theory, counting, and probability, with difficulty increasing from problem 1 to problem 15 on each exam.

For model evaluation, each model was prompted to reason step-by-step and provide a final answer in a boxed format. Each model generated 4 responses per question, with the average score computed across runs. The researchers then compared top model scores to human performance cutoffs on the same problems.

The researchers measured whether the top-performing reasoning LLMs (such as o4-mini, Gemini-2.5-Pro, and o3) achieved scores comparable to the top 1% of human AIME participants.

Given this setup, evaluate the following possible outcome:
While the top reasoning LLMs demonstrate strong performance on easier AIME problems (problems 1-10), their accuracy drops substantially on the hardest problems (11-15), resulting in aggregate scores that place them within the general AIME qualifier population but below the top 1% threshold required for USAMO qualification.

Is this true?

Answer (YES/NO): NO